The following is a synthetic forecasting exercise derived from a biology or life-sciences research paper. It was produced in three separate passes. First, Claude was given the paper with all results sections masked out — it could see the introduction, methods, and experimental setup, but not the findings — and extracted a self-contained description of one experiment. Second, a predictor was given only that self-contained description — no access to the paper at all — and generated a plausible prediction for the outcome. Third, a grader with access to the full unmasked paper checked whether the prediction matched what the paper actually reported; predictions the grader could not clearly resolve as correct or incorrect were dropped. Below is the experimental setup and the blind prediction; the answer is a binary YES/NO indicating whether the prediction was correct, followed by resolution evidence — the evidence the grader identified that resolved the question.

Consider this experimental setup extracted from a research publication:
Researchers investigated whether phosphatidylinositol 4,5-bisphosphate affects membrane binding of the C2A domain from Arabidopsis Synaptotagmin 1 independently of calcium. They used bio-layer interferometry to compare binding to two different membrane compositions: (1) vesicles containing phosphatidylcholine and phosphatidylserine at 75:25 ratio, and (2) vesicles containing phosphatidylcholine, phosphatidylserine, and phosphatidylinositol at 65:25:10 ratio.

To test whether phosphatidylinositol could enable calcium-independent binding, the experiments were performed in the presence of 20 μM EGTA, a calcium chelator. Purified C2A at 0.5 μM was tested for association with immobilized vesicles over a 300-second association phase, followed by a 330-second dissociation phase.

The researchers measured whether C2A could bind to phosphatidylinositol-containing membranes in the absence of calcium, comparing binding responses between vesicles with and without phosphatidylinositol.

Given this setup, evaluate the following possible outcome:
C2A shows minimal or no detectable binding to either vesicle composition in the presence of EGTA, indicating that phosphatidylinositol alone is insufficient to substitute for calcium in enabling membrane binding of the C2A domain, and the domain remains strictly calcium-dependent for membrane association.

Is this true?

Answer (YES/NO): NO